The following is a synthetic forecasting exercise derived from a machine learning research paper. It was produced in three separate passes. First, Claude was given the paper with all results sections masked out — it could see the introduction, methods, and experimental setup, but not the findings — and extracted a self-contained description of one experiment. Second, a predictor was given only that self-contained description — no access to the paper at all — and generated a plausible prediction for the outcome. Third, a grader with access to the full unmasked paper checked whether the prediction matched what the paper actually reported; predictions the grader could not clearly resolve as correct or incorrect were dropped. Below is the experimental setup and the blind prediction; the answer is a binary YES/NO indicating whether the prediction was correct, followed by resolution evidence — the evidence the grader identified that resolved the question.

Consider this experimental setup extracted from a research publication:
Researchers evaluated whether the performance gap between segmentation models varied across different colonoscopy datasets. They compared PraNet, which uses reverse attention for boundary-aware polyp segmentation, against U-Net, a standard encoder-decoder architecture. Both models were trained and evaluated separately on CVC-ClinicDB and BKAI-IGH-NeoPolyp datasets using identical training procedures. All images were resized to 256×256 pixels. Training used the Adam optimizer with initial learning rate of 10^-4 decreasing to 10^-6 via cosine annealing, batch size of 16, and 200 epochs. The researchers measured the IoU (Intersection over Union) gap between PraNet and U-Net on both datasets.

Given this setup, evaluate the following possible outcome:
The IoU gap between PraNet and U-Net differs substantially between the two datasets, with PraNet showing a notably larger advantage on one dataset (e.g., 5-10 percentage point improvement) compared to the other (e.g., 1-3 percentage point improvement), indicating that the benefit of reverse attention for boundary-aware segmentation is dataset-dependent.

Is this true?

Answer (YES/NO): NO